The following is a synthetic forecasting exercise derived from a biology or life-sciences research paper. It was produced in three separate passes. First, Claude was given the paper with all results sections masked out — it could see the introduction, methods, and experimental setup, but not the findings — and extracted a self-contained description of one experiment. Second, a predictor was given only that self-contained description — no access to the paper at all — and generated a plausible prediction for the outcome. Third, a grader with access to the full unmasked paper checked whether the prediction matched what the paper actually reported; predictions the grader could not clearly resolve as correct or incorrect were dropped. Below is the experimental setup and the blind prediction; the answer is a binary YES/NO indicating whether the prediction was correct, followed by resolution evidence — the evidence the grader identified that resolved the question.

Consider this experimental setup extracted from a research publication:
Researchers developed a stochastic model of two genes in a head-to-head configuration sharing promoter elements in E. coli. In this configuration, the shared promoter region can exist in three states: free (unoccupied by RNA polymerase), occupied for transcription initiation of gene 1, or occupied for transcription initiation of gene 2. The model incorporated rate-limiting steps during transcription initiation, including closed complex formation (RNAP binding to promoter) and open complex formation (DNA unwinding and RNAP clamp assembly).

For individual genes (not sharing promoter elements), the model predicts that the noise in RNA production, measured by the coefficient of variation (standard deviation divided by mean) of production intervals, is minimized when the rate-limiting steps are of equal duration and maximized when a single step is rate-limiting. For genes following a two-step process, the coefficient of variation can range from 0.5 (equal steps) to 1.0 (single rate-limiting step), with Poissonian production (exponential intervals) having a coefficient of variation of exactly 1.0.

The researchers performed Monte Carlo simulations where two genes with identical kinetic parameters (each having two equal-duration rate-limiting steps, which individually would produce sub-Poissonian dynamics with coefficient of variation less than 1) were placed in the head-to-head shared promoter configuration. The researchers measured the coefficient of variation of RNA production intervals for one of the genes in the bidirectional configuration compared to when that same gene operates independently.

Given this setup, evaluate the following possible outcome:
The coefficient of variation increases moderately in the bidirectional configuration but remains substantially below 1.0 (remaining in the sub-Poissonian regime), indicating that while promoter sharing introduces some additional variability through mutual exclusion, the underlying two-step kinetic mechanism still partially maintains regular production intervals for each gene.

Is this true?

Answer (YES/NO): YES